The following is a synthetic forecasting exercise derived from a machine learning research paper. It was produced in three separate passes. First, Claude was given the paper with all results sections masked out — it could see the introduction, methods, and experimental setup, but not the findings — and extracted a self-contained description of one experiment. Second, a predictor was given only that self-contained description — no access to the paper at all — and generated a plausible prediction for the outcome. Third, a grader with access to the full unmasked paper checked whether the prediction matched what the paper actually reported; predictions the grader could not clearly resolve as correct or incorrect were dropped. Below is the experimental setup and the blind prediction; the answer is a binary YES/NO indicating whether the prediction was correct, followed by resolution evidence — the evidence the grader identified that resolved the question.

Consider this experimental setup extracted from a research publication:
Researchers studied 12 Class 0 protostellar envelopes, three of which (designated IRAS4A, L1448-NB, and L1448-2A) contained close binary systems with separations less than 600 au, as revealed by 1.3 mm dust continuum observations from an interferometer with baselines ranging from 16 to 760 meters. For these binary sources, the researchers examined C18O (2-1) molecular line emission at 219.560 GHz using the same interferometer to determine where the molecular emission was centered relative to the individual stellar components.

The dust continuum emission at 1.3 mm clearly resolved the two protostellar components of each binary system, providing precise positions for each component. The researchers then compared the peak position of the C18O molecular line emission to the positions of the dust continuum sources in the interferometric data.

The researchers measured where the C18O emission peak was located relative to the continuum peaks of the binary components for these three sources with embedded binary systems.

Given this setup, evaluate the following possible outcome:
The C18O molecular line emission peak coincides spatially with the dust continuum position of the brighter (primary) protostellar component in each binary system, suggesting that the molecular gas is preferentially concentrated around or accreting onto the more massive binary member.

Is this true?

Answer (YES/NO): NO